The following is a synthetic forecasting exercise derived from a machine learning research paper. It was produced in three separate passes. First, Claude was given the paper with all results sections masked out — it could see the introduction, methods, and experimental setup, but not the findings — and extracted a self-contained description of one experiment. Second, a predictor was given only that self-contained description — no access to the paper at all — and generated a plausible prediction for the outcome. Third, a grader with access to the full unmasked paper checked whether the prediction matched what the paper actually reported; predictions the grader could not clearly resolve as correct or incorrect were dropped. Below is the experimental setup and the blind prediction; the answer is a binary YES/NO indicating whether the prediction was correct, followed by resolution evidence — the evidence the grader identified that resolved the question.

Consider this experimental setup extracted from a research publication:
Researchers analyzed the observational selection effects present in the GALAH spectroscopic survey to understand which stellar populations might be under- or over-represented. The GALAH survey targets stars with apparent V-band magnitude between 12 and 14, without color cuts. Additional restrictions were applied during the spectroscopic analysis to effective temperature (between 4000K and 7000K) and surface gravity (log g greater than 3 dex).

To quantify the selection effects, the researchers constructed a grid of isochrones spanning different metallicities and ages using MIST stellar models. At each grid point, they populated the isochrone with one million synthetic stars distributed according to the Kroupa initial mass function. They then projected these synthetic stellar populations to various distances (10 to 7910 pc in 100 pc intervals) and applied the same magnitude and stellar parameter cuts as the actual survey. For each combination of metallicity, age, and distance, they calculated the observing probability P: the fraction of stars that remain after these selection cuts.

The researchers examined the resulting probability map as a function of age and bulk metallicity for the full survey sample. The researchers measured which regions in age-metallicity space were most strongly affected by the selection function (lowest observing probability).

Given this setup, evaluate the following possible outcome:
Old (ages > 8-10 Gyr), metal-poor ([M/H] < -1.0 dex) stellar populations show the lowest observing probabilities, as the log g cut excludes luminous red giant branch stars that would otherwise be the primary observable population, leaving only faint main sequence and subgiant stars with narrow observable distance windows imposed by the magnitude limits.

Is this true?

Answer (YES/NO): NO